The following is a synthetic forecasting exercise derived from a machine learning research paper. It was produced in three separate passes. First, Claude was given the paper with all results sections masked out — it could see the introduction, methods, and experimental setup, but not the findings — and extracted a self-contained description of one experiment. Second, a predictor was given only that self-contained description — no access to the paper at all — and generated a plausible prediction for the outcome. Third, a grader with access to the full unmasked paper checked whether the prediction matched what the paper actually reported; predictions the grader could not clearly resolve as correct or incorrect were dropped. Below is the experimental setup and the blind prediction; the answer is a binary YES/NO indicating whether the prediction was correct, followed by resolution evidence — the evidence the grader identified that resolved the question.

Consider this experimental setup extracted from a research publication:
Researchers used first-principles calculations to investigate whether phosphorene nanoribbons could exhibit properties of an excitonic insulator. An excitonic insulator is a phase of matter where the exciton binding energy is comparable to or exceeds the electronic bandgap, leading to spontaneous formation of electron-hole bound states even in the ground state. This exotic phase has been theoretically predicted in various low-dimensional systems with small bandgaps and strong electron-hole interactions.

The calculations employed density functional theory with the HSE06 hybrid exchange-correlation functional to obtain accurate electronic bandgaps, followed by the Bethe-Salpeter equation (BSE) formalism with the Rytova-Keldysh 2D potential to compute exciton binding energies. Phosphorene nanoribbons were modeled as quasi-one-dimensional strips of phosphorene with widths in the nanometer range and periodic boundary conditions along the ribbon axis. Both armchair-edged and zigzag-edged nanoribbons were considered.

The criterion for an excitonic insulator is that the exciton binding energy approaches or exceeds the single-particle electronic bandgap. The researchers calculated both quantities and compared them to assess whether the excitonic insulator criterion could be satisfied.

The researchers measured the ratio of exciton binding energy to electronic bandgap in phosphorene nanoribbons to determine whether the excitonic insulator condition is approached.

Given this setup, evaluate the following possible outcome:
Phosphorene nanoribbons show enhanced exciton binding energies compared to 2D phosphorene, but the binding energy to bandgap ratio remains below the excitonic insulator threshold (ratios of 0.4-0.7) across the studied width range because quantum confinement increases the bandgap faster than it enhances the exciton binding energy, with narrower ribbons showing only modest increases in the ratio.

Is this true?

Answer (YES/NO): NO